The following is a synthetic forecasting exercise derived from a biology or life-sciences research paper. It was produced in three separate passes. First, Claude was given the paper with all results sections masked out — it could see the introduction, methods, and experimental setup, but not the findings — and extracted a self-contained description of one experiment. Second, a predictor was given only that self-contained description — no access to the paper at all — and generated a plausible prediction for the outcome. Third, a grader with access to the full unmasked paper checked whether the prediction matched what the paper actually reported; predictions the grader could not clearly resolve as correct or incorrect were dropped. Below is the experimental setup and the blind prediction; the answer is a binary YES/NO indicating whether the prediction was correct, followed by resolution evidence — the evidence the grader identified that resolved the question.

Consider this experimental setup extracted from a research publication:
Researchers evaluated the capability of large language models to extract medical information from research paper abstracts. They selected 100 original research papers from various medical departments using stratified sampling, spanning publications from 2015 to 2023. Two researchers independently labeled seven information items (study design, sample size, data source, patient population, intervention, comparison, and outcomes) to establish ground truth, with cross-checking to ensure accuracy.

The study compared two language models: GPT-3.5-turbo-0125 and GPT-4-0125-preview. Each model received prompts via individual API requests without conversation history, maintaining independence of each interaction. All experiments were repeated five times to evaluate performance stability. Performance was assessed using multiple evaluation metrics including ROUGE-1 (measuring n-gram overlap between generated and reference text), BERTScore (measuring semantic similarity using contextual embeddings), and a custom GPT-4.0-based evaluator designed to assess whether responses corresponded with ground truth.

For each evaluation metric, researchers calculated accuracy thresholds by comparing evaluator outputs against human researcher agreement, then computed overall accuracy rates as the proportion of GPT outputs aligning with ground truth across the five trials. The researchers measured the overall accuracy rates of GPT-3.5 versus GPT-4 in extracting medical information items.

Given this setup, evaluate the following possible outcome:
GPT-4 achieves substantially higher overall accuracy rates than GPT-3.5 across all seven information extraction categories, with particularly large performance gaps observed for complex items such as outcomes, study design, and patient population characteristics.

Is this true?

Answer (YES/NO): NO